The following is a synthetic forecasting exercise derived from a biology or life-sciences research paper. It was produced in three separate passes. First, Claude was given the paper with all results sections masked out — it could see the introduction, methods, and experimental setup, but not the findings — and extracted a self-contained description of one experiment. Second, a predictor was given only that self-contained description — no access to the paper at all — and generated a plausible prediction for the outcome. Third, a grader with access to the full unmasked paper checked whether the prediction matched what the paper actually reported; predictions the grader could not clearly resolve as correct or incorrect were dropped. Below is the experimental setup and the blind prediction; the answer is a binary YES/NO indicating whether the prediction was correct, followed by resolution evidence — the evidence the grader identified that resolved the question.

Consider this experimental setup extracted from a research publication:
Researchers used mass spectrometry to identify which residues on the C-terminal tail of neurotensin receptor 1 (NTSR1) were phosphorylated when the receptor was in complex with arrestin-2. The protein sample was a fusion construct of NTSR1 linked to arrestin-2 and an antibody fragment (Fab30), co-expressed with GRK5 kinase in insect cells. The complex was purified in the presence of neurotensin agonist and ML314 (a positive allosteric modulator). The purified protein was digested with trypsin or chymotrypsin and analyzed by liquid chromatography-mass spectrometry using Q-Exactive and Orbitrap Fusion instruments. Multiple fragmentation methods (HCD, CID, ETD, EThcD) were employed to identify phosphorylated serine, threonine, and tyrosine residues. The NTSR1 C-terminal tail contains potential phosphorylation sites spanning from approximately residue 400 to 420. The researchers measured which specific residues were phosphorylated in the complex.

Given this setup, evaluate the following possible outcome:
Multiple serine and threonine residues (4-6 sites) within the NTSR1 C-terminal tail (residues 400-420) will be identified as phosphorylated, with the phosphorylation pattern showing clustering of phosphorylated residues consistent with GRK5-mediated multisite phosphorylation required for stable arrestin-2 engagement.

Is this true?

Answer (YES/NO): NO